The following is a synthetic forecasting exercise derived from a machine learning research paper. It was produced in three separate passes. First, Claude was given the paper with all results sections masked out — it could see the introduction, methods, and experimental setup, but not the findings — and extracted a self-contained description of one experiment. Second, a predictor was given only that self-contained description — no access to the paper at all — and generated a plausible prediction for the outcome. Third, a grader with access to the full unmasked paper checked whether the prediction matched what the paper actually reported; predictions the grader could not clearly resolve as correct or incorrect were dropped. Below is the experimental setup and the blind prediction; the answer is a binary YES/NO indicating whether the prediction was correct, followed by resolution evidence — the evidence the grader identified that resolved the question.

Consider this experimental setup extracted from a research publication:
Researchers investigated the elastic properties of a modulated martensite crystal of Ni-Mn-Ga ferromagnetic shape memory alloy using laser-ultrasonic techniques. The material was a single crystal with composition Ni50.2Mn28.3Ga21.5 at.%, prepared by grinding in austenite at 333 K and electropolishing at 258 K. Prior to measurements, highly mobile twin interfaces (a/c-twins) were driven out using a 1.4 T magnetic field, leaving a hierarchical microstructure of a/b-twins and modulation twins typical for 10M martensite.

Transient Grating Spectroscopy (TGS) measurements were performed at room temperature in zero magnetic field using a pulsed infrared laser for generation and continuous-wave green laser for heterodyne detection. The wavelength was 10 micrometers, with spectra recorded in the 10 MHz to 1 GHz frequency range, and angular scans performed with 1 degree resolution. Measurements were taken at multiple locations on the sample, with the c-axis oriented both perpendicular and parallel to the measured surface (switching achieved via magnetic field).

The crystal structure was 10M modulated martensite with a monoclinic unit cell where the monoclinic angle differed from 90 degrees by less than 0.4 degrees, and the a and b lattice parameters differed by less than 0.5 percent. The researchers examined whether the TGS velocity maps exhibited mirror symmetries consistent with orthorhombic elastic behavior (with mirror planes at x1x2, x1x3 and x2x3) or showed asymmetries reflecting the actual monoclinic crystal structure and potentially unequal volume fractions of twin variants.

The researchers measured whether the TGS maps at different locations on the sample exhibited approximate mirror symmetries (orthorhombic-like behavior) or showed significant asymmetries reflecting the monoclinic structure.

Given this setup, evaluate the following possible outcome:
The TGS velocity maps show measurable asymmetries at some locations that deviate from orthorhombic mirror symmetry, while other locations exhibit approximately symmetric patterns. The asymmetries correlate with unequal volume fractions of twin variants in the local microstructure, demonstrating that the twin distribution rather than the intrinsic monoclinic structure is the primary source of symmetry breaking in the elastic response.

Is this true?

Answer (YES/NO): NO